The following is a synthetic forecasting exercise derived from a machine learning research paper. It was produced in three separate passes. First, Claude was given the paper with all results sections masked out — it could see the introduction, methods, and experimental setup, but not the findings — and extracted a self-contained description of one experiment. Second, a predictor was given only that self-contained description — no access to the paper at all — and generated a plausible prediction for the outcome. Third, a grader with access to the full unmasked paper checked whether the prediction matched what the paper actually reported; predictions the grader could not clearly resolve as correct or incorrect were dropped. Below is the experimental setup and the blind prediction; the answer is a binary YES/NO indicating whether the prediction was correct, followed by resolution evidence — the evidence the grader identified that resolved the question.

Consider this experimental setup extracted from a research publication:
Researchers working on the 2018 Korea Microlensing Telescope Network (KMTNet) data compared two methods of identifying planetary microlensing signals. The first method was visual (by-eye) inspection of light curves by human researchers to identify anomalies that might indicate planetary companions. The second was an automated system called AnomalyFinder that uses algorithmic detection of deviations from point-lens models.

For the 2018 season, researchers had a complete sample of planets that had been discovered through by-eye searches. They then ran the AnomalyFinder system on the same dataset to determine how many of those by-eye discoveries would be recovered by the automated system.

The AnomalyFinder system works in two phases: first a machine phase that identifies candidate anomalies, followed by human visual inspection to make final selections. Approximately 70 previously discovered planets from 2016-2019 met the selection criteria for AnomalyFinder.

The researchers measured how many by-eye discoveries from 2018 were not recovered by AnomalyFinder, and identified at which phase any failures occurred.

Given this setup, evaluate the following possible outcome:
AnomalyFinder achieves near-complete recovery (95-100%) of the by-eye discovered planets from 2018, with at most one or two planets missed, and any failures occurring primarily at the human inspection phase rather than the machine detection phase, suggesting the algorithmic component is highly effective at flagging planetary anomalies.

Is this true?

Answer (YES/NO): NO